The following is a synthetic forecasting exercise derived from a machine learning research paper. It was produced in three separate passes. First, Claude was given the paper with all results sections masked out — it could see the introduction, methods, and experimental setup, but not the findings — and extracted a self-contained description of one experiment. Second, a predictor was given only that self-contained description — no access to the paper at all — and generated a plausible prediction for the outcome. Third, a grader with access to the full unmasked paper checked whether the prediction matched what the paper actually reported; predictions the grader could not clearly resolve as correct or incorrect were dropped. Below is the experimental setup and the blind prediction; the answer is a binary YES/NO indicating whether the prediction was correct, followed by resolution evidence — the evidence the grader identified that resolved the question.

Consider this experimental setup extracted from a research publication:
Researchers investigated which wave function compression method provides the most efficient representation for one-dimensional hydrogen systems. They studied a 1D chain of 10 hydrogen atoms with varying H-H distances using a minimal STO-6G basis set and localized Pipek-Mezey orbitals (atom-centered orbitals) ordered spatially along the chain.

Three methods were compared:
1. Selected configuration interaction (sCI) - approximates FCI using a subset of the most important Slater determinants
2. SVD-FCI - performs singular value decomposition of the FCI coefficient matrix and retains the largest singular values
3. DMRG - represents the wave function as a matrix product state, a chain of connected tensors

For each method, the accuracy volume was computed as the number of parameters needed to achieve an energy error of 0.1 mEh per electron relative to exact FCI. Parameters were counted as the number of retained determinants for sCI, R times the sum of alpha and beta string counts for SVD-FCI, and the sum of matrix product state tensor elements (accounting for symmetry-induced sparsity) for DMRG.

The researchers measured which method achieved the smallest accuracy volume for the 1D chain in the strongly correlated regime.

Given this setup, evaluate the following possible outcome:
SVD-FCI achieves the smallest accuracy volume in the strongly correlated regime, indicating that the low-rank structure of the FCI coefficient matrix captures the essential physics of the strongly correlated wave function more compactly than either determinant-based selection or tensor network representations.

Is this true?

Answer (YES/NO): NO